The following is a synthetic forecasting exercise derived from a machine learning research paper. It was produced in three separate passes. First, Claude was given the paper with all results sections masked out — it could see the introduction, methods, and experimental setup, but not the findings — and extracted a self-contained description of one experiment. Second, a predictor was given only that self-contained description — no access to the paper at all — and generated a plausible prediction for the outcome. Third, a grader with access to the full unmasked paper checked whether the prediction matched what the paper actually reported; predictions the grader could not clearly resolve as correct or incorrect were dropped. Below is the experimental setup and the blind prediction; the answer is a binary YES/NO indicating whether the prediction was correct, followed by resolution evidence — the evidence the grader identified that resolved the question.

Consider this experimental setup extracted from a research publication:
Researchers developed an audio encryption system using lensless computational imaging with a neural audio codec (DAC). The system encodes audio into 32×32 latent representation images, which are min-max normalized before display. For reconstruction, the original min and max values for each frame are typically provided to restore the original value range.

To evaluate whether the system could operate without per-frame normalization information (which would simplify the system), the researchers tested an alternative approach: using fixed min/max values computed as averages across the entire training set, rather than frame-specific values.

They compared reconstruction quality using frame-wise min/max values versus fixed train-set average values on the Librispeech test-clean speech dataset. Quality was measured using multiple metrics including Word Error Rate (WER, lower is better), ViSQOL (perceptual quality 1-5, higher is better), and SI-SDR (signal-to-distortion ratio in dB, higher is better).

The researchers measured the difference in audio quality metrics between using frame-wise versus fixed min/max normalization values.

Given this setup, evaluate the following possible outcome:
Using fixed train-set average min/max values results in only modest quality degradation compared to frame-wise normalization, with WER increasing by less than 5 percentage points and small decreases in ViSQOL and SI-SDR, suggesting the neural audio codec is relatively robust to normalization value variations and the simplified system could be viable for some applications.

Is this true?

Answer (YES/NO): NO